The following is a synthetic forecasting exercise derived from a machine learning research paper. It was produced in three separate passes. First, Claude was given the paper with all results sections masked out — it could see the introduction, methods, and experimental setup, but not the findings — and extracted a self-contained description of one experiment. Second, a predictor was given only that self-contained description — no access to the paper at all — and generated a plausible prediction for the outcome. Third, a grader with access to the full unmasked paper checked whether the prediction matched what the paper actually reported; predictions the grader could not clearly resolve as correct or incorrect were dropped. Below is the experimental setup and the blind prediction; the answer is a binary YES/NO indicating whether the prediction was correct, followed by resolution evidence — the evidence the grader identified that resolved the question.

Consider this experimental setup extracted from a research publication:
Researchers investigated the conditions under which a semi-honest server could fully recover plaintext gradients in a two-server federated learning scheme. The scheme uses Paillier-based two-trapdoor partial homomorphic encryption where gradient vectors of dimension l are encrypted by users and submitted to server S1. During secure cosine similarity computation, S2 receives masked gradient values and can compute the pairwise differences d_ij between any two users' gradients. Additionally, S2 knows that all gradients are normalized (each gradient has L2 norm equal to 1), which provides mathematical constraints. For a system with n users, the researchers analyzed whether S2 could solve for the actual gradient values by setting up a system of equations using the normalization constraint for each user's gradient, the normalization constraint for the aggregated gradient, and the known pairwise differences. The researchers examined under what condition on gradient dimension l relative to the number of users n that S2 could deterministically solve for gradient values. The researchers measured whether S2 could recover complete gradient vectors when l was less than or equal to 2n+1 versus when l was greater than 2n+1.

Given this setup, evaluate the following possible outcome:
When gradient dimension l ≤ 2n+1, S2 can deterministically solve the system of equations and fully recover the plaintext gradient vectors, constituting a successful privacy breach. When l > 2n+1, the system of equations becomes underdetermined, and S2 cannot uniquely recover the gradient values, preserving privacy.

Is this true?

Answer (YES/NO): NO